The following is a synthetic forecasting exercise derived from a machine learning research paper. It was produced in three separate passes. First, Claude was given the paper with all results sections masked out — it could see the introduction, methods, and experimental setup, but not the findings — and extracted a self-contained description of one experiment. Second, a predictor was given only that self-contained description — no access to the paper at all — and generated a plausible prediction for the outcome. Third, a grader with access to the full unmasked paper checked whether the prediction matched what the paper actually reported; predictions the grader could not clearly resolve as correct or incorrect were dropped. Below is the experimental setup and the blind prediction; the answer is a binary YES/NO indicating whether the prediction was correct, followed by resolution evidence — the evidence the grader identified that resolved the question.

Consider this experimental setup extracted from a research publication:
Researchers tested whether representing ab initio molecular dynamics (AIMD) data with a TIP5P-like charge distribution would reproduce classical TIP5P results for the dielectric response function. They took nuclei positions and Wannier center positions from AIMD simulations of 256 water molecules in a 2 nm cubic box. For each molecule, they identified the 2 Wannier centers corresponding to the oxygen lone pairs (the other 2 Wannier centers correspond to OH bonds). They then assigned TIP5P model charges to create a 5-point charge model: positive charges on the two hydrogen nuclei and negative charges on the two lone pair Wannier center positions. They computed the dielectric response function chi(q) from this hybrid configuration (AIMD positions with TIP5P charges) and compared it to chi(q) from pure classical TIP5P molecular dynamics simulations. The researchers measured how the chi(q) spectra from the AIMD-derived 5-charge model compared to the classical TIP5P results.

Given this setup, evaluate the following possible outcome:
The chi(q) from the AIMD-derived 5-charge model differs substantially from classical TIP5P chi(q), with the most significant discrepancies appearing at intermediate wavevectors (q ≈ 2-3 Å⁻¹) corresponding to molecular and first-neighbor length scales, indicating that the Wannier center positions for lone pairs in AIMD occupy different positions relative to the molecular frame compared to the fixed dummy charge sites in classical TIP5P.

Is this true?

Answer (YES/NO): NO